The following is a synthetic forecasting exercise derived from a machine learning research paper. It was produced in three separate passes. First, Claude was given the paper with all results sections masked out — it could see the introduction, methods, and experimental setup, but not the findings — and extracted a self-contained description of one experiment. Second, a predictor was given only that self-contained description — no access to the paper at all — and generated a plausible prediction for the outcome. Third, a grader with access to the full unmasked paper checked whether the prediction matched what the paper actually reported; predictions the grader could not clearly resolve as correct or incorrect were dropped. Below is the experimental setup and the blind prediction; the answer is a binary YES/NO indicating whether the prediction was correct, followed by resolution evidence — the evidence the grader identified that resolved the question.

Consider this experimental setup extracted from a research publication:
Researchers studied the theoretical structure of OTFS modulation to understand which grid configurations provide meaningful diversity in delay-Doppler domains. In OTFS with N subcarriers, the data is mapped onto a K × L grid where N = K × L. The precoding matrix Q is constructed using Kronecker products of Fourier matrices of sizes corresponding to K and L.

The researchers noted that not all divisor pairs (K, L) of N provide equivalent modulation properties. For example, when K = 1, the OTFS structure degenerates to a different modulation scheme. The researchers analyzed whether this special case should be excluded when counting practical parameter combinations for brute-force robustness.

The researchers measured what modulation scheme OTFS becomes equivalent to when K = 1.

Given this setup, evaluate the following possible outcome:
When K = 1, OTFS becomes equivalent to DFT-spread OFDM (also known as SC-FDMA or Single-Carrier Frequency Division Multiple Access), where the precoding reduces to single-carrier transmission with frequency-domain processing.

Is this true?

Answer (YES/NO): NO